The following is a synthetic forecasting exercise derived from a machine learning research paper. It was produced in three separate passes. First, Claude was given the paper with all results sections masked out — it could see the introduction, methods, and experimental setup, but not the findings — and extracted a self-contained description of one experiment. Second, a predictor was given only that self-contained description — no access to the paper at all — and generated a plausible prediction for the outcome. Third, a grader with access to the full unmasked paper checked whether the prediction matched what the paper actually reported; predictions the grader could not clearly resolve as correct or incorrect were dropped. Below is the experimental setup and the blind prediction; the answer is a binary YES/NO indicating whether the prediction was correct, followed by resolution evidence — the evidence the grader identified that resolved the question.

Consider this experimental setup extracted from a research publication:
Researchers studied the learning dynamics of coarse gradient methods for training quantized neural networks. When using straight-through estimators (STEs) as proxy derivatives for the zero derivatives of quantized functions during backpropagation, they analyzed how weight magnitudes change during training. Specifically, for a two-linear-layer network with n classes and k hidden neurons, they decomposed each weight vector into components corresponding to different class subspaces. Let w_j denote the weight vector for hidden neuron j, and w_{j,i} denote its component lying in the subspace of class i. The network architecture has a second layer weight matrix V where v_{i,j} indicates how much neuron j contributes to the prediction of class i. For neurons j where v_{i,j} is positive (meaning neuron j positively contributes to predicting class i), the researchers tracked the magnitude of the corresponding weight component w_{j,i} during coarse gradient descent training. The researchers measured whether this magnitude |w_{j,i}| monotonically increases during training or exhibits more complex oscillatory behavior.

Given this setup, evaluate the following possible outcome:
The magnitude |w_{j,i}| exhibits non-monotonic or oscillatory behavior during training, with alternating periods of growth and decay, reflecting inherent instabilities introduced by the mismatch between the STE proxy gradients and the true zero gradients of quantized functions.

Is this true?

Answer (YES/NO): NO